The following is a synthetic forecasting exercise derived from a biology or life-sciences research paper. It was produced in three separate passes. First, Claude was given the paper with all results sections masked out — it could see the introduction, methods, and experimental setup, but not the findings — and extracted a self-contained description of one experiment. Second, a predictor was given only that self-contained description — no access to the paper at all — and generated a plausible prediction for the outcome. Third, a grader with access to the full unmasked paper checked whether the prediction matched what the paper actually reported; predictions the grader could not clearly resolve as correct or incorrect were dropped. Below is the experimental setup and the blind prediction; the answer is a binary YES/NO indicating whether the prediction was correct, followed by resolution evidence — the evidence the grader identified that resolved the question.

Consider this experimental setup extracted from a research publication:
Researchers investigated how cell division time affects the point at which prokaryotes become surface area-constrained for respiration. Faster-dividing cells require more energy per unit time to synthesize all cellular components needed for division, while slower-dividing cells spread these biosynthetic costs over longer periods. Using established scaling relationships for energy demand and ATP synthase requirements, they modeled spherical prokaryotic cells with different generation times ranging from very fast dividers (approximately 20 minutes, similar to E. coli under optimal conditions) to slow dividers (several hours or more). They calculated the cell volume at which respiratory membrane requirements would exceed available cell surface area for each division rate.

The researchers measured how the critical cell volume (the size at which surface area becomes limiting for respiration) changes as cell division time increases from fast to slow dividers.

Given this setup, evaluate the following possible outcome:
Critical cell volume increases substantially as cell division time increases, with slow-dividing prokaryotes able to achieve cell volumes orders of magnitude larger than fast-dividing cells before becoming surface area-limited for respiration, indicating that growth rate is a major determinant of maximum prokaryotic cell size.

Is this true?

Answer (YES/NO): YES